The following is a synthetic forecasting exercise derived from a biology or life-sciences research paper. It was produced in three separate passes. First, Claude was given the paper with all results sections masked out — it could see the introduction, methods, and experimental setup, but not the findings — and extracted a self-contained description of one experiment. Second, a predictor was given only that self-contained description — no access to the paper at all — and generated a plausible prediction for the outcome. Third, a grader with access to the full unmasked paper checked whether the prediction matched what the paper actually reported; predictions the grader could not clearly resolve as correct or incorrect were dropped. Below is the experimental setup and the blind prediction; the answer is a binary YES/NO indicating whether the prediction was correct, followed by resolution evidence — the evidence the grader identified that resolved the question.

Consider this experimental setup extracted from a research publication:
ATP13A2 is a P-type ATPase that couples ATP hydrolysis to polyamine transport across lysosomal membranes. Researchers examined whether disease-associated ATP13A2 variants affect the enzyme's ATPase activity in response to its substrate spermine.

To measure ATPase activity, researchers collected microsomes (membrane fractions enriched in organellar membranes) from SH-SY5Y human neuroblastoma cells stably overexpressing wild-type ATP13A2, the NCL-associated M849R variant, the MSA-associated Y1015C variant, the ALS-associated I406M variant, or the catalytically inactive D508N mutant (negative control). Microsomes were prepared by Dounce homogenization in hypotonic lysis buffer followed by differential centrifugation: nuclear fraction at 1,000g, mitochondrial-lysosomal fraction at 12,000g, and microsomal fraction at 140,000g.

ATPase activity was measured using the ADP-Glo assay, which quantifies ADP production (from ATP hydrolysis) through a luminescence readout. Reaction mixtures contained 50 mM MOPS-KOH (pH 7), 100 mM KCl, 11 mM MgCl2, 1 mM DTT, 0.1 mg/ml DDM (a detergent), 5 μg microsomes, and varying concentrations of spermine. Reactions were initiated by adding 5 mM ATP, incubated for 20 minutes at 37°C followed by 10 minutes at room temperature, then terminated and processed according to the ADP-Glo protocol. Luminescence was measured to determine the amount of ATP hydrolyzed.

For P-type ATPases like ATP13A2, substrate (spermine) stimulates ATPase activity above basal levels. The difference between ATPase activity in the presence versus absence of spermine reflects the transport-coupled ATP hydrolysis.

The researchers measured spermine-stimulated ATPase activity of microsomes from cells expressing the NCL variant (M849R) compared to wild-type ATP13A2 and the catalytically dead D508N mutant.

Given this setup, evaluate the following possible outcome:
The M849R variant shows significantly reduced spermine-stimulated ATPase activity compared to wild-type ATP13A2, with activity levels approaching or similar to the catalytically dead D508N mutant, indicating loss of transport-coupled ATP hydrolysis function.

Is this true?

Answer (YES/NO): YES